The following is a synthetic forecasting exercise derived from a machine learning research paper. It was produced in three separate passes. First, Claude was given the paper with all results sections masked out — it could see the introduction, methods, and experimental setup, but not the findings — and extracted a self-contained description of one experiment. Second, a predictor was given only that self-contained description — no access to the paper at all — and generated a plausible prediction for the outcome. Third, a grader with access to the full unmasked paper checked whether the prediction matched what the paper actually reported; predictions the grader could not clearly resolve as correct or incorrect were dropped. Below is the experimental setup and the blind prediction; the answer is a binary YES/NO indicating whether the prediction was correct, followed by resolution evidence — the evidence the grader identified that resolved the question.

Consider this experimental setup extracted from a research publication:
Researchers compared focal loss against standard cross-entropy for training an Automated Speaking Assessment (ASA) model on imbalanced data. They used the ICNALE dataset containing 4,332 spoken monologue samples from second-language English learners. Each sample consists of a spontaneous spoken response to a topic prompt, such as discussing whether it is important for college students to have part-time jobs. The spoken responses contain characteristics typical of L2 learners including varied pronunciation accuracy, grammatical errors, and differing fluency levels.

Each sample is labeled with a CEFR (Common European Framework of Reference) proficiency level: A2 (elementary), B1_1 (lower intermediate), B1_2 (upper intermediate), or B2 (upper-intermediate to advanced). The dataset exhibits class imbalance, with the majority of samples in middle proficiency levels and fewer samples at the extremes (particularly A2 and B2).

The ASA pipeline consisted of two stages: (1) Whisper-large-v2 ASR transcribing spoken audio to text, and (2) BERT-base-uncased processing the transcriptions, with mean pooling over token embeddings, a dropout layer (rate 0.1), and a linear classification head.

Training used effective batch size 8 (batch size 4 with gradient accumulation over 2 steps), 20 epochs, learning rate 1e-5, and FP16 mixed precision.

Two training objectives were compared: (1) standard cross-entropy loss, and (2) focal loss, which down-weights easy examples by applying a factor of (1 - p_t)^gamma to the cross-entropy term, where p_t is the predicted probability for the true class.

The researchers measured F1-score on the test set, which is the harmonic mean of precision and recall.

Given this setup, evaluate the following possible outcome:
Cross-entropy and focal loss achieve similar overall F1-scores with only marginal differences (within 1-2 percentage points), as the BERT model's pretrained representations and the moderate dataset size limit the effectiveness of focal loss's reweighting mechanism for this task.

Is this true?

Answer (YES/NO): NO